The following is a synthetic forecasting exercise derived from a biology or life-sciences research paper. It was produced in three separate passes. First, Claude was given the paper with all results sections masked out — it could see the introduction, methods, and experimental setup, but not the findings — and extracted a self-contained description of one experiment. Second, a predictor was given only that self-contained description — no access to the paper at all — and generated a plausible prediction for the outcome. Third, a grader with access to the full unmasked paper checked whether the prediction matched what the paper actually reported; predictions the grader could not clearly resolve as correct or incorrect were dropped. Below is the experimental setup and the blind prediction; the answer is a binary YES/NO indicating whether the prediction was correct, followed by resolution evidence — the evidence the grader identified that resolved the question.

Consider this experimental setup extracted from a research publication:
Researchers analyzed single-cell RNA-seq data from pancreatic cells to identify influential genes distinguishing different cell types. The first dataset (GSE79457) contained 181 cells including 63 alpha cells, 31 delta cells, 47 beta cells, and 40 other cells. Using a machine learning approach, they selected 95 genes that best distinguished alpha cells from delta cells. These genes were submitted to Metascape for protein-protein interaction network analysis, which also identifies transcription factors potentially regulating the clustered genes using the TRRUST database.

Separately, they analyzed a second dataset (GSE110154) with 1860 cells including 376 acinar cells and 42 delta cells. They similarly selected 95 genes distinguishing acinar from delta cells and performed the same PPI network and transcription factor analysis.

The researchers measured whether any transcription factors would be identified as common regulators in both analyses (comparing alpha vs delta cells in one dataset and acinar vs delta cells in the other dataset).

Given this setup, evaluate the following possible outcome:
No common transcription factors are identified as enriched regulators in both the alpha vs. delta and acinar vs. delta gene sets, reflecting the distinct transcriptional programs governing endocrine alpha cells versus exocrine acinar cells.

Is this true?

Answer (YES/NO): YES